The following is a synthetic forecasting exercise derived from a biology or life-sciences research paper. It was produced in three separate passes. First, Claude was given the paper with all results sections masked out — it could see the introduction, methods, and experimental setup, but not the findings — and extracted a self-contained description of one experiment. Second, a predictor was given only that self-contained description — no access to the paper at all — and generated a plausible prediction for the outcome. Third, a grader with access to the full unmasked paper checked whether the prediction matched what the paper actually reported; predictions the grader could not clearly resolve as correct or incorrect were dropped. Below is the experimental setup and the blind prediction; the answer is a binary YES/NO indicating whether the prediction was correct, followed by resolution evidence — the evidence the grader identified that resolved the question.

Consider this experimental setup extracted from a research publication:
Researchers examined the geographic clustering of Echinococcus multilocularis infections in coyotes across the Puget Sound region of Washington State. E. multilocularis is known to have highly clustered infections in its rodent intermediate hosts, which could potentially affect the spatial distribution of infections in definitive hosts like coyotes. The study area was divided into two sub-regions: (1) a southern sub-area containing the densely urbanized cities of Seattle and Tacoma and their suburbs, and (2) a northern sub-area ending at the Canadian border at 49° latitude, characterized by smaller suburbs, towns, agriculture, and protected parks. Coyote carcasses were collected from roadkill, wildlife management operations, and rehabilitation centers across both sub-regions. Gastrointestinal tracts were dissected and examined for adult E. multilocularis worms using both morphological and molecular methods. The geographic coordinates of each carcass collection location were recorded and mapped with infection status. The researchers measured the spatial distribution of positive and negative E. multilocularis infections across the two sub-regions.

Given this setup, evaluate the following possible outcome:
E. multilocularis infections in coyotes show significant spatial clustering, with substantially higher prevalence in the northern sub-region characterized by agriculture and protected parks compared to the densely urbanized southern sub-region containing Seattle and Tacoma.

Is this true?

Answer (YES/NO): YES